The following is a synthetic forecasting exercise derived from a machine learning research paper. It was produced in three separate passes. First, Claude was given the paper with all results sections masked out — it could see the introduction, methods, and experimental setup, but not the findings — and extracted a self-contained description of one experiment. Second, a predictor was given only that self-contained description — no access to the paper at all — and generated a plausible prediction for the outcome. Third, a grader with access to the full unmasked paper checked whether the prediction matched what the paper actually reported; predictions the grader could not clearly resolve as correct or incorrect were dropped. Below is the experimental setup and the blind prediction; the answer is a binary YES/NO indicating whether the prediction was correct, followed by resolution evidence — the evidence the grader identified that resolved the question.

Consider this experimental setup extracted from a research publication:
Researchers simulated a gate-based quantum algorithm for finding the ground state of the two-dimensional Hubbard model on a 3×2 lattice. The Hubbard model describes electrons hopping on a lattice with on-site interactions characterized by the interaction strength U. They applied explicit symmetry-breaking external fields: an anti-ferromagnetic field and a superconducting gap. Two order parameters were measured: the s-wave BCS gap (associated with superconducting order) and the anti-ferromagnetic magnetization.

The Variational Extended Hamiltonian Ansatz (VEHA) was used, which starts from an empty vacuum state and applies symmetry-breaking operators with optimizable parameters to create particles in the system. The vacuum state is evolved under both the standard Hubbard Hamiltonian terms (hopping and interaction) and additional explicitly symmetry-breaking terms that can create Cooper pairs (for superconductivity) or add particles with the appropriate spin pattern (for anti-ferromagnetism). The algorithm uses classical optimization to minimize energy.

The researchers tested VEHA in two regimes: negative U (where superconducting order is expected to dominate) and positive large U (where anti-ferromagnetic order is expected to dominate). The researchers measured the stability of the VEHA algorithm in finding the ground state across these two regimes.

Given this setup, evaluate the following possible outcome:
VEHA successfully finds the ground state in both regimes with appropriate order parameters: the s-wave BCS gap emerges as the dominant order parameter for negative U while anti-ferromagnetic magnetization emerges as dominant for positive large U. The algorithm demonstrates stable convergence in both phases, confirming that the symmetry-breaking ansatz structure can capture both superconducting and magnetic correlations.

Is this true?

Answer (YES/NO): NO